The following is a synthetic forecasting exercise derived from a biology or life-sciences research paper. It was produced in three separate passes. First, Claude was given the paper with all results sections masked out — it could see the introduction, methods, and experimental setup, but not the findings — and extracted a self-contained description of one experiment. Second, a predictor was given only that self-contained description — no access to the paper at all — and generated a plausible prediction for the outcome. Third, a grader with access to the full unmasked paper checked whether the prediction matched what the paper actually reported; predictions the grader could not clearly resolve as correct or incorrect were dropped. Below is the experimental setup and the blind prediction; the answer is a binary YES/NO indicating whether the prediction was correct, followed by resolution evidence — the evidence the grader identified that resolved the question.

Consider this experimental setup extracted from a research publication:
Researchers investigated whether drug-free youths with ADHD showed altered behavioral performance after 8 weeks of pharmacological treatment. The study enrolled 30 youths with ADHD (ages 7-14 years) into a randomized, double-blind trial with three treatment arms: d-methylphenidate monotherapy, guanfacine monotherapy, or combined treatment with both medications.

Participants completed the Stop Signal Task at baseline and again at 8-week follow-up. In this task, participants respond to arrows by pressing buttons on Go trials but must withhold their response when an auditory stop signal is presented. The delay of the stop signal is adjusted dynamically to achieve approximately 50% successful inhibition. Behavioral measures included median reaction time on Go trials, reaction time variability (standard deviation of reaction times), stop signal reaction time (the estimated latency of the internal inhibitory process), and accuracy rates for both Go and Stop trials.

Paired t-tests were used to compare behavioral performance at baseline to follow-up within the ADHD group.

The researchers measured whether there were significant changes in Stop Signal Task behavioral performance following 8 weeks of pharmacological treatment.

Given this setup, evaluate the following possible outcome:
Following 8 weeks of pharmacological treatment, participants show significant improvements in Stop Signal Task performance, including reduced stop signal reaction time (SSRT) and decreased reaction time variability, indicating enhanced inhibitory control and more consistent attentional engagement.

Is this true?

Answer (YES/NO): YES